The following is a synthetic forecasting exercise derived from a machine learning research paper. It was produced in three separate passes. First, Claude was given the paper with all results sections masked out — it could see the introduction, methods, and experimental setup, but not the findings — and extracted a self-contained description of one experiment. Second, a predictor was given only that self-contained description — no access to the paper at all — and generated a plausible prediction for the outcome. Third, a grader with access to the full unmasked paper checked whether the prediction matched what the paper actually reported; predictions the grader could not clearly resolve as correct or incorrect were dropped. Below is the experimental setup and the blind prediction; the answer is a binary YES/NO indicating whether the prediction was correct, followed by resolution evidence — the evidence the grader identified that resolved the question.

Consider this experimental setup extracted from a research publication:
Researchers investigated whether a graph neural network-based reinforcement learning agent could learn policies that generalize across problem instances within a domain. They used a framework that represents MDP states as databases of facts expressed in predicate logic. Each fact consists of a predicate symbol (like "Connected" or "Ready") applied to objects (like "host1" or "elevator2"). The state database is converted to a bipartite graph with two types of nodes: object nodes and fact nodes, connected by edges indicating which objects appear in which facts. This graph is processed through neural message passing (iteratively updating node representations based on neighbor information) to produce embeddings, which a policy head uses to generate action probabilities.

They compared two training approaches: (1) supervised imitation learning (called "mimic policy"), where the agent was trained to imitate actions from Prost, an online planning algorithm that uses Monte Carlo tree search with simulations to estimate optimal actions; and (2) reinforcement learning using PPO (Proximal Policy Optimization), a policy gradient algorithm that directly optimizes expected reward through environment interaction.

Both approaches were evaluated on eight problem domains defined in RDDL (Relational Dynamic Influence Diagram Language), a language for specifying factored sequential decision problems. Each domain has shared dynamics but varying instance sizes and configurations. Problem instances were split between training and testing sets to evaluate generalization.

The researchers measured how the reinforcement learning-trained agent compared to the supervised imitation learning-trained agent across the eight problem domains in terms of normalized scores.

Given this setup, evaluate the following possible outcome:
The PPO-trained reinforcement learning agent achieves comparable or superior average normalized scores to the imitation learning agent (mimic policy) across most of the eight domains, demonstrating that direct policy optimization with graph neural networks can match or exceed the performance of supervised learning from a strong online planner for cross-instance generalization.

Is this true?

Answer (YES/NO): NO